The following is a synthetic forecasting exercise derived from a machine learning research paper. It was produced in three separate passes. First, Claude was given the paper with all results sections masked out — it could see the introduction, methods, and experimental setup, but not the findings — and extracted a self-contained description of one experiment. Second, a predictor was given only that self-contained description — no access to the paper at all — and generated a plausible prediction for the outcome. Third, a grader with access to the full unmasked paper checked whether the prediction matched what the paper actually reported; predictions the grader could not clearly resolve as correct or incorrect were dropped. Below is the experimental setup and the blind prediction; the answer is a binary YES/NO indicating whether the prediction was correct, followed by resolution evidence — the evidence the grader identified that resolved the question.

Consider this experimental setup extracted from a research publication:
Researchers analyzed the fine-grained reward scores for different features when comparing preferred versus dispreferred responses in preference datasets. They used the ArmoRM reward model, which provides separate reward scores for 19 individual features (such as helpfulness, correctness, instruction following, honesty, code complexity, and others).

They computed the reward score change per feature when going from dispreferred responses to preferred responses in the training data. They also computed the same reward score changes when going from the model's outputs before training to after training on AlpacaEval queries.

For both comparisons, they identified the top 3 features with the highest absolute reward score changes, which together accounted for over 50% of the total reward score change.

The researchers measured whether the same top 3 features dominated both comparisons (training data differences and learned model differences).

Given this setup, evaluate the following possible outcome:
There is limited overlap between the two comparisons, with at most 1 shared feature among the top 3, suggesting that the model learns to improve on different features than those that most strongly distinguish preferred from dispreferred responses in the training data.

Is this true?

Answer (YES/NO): NO